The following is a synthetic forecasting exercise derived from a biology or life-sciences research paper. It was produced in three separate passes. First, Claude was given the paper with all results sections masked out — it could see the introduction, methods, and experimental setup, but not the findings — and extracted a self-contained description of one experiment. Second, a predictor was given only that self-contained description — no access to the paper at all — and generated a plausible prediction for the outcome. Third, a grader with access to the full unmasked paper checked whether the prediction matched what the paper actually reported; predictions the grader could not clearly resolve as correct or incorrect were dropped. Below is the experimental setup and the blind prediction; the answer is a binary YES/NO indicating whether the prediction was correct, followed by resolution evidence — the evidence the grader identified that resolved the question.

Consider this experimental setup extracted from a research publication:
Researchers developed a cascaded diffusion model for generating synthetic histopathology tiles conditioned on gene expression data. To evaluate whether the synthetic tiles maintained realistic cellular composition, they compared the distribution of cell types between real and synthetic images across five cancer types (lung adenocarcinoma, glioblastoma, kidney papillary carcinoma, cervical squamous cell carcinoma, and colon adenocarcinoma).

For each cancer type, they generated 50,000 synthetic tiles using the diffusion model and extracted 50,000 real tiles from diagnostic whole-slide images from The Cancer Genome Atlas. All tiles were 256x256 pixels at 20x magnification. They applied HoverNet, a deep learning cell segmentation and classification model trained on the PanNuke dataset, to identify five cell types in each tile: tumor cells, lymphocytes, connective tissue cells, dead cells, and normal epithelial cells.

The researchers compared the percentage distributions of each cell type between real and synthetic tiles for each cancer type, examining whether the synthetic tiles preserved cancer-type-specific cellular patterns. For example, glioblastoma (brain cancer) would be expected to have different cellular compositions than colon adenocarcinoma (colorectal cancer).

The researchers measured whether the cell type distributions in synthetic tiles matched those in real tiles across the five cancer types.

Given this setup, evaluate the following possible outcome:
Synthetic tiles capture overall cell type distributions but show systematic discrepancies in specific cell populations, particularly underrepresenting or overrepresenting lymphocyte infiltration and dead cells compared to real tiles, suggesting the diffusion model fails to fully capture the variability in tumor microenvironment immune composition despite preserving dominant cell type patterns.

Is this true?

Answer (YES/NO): NO